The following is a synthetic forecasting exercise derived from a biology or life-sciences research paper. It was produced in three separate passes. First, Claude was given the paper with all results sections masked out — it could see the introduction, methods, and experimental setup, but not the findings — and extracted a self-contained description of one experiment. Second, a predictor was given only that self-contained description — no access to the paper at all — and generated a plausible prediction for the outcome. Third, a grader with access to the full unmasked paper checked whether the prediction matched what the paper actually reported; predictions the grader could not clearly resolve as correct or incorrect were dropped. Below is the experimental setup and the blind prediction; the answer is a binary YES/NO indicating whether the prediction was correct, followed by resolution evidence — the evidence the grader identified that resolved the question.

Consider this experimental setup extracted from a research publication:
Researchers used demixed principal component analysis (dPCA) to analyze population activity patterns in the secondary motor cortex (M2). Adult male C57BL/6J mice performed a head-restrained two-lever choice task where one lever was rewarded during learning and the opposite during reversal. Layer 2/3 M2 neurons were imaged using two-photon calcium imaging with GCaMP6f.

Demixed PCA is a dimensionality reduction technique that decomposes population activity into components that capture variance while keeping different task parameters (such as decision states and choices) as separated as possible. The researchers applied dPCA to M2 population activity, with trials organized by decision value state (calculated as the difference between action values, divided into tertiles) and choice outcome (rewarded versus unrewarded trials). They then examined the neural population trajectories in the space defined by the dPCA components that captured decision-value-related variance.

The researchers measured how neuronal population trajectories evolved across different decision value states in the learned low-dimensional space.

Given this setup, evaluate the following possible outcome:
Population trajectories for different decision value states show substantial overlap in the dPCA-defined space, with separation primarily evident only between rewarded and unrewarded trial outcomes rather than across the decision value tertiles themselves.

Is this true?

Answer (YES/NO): NO